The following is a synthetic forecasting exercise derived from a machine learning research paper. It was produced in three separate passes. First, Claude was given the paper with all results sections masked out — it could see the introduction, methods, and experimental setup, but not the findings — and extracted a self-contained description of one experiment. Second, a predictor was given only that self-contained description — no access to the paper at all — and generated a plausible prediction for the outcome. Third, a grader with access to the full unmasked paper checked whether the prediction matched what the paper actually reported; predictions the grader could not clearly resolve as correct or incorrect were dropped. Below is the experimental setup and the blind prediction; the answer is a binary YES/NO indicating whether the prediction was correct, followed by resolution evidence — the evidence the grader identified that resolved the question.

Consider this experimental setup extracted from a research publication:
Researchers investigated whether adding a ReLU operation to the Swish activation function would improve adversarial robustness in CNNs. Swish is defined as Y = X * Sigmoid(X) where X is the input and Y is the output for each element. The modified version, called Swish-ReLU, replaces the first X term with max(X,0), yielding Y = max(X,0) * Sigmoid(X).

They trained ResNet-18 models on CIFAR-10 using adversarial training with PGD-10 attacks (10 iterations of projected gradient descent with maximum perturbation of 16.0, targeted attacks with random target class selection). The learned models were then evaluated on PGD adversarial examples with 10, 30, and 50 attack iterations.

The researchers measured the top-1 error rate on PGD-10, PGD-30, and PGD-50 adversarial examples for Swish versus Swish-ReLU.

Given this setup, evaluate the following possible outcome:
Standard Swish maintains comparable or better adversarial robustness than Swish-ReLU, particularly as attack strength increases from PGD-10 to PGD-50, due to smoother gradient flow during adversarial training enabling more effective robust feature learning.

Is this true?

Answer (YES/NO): NO